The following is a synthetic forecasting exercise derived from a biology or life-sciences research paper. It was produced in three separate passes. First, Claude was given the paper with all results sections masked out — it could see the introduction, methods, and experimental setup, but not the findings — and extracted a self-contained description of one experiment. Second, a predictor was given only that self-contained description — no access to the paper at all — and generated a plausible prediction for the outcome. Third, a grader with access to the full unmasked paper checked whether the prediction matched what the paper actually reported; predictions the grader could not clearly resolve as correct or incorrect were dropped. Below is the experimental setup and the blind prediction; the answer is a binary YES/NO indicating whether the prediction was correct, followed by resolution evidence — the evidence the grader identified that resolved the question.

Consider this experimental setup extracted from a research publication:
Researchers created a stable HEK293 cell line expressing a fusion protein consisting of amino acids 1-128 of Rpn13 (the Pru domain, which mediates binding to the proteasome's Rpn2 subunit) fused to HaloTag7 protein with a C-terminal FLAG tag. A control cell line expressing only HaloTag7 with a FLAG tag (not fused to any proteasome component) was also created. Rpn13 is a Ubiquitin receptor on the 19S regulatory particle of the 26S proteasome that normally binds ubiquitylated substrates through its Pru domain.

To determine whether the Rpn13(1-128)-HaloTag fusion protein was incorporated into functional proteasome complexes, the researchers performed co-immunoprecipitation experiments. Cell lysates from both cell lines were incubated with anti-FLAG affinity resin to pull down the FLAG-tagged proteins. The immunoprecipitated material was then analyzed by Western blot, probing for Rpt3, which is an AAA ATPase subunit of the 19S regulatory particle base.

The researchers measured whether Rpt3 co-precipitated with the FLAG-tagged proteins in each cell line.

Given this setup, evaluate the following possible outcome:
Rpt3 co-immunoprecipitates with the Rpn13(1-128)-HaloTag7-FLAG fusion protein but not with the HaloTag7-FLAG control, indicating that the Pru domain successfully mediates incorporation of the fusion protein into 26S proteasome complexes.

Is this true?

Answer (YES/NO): YES